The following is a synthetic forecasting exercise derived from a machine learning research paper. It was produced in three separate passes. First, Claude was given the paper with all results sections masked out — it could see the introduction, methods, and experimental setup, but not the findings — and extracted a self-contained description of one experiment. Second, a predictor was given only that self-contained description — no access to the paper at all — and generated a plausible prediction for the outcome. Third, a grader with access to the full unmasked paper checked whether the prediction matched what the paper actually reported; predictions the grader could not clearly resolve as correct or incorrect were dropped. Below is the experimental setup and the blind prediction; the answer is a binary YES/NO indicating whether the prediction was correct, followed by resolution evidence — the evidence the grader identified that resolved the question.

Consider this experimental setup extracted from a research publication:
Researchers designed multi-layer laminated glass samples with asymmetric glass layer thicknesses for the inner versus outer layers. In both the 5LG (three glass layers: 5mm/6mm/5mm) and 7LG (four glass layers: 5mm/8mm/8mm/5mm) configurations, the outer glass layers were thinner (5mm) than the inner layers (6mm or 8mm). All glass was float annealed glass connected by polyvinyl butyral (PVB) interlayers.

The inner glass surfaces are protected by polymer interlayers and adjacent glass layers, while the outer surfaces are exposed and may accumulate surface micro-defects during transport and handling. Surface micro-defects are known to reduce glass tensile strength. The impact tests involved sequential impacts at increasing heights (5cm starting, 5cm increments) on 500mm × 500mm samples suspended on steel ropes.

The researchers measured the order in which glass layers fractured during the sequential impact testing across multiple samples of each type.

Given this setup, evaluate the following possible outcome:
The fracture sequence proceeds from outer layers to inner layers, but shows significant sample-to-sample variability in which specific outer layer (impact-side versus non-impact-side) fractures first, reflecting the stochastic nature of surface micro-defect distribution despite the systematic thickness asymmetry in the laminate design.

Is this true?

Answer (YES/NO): NO